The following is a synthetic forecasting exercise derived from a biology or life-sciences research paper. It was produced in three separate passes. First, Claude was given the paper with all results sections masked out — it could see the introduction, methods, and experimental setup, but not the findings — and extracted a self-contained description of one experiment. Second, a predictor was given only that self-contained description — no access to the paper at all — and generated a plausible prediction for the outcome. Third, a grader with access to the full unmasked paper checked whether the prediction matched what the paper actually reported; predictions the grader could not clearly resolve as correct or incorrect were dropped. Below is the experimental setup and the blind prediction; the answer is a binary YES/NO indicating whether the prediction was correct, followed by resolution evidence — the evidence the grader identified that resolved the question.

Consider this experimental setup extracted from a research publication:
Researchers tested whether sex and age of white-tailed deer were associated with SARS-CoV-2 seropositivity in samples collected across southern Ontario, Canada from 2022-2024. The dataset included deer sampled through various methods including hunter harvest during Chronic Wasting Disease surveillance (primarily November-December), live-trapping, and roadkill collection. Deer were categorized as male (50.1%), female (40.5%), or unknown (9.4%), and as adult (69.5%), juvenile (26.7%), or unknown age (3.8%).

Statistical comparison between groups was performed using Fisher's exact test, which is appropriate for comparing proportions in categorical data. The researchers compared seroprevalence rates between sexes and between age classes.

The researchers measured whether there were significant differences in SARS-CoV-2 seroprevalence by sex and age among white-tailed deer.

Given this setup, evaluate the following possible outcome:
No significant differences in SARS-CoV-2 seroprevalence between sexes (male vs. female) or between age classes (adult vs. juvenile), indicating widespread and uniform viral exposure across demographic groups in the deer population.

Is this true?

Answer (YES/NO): YES